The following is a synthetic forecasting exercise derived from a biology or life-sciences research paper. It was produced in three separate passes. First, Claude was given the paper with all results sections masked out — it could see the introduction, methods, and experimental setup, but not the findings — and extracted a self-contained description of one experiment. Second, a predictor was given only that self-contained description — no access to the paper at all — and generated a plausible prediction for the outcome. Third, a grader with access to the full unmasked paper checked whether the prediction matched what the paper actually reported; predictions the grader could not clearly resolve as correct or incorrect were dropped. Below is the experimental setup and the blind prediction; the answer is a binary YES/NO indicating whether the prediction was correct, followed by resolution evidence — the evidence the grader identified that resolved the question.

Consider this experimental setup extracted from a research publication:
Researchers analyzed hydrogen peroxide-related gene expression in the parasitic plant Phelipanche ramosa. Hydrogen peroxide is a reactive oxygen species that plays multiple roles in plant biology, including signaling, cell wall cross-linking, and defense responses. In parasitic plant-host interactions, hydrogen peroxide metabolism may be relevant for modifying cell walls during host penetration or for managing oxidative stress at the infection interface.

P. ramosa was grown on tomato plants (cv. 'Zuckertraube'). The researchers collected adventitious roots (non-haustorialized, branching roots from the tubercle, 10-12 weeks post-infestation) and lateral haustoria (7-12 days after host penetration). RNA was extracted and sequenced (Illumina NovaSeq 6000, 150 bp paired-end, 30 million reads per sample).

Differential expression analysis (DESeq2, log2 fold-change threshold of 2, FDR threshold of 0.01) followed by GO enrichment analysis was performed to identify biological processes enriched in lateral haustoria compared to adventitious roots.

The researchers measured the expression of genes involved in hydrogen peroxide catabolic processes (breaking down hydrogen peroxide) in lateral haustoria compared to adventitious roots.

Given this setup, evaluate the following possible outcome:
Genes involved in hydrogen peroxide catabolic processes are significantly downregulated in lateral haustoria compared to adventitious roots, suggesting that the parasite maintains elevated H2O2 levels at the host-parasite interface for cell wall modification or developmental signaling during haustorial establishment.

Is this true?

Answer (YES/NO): NO